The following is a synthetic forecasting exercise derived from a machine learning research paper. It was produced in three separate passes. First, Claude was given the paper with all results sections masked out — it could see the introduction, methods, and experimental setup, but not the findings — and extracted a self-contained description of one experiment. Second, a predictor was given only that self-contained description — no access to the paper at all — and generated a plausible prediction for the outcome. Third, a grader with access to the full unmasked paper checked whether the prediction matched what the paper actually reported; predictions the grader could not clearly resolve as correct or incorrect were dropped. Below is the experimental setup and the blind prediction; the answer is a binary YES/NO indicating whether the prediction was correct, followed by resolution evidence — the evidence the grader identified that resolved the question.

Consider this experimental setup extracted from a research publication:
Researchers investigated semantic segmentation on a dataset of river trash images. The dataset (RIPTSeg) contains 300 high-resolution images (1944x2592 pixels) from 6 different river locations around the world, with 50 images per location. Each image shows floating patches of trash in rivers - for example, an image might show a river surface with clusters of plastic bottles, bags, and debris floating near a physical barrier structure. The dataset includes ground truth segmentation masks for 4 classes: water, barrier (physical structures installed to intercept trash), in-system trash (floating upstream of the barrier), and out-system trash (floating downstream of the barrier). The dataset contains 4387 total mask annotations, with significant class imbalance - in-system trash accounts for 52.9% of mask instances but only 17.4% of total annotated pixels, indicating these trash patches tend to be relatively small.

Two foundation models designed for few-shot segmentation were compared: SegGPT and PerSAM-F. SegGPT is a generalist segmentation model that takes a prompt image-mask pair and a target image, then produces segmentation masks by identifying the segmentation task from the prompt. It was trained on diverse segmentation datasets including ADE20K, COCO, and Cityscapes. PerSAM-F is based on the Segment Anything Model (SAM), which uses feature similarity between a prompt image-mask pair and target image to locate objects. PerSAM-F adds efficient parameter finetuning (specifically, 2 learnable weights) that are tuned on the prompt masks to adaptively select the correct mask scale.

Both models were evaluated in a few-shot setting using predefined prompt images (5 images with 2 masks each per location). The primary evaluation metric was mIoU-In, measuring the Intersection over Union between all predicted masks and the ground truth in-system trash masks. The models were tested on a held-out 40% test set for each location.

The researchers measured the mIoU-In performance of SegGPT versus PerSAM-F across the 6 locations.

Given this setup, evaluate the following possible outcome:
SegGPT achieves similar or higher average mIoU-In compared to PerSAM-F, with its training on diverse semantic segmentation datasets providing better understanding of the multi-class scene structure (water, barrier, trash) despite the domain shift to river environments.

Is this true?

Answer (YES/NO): YES